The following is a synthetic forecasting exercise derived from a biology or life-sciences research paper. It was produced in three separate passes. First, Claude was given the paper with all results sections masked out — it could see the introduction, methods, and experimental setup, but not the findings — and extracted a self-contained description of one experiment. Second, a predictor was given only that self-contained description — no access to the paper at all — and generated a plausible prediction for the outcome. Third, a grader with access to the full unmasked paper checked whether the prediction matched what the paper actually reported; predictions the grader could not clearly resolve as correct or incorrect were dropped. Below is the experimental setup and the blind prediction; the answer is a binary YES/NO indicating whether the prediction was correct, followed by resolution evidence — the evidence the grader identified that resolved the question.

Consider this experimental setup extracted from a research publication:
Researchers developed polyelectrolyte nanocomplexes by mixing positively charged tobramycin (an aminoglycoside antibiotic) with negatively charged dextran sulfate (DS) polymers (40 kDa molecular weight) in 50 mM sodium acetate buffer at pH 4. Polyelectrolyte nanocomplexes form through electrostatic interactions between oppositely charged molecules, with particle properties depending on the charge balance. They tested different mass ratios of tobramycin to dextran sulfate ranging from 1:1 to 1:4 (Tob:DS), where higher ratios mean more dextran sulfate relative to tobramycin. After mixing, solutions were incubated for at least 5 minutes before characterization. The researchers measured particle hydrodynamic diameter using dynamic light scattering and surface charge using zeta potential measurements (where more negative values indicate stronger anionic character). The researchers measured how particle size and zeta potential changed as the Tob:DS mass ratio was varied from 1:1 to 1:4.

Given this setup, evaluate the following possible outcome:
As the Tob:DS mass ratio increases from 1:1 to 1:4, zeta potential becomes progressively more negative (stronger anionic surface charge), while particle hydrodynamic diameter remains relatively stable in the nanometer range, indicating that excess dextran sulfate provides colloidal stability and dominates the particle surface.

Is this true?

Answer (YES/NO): NO